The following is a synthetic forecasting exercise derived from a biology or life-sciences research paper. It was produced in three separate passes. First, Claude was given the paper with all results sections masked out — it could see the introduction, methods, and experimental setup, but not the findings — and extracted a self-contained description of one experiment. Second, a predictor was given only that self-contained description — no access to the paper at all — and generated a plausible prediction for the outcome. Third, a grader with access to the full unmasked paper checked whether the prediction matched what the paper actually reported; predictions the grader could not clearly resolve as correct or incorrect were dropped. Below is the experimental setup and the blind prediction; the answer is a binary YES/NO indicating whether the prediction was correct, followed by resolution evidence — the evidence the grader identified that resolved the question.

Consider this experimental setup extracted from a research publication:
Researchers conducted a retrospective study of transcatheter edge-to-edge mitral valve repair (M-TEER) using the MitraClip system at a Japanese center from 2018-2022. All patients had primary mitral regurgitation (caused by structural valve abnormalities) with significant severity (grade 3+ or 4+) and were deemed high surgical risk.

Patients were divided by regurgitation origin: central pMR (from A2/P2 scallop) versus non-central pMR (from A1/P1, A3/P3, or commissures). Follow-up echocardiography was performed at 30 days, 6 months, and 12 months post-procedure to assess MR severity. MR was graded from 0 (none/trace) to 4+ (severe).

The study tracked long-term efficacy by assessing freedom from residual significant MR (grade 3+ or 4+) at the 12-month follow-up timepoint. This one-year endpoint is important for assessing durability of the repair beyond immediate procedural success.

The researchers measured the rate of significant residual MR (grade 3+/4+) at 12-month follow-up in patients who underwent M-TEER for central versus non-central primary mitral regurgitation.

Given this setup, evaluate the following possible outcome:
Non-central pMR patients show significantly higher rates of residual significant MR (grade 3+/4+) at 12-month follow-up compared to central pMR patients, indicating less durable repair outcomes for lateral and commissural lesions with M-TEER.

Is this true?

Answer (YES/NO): NO